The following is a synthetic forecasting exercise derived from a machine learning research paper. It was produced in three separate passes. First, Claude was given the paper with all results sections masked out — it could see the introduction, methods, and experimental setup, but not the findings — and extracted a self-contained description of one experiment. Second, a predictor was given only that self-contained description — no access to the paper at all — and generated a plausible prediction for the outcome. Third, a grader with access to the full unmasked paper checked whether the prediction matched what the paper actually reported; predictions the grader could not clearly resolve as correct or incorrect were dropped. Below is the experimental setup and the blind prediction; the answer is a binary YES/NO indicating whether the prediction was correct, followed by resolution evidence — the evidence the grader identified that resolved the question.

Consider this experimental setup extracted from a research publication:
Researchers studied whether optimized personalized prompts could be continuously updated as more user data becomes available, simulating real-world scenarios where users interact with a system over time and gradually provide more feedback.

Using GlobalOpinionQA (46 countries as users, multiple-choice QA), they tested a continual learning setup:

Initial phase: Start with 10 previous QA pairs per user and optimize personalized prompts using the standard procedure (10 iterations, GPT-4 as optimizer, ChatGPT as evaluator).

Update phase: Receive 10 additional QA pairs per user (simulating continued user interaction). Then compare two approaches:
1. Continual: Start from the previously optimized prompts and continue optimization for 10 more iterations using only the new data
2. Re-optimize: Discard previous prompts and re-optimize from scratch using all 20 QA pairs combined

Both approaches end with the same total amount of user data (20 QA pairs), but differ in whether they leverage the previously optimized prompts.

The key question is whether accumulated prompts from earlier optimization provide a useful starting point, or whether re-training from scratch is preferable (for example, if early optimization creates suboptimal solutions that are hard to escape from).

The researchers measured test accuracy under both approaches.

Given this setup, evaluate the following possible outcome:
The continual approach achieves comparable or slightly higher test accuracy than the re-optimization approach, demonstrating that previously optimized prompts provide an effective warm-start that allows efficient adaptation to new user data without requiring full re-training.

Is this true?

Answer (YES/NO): YES